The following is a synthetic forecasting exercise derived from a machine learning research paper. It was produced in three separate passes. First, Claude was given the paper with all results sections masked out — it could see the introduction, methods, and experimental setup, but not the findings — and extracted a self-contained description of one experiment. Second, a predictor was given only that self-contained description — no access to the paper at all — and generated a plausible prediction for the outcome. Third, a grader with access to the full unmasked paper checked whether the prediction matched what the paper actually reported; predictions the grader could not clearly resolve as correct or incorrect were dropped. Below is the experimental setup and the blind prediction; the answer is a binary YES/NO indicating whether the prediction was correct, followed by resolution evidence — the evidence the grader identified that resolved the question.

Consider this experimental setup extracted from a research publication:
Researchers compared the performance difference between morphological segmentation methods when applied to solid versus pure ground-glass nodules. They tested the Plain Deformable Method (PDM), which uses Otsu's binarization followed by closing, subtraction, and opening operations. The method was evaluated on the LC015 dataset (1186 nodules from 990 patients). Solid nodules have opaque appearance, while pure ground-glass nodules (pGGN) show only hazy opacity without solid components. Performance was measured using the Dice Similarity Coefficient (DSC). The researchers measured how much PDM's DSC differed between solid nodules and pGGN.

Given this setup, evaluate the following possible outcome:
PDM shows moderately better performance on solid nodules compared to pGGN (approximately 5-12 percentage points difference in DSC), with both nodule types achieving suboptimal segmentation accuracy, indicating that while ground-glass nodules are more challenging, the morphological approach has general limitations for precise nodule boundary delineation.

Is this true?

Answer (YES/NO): YES